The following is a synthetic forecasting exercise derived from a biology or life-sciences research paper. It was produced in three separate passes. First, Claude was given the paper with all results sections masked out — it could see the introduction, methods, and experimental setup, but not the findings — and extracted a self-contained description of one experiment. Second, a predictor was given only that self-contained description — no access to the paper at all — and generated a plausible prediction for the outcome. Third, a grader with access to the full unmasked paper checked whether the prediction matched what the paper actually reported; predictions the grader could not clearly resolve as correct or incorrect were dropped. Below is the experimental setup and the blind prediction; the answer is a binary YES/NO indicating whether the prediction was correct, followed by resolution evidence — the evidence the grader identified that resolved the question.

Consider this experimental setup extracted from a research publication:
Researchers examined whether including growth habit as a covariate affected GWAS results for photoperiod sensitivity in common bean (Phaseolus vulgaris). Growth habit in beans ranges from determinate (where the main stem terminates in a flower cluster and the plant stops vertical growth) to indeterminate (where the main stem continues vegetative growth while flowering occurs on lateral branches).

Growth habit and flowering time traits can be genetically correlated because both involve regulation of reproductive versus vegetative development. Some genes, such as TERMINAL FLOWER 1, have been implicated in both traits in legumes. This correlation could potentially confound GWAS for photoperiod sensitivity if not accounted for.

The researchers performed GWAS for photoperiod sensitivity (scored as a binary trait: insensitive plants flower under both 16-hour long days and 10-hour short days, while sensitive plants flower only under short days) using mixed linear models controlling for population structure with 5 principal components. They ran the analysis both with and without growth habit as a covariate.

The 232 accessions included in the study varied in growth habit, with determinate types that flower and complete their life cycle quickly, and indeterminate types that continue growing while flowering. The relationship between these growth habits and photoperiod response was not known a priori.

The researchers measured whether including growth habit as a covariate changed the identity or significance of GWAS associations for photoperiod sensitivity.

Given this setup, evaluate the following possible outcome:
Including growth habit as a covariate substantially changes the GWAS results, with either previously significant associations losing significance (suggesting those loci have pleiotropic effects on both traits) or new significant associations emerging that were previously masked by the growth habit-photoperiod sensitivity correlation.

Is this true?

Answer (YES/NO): YES